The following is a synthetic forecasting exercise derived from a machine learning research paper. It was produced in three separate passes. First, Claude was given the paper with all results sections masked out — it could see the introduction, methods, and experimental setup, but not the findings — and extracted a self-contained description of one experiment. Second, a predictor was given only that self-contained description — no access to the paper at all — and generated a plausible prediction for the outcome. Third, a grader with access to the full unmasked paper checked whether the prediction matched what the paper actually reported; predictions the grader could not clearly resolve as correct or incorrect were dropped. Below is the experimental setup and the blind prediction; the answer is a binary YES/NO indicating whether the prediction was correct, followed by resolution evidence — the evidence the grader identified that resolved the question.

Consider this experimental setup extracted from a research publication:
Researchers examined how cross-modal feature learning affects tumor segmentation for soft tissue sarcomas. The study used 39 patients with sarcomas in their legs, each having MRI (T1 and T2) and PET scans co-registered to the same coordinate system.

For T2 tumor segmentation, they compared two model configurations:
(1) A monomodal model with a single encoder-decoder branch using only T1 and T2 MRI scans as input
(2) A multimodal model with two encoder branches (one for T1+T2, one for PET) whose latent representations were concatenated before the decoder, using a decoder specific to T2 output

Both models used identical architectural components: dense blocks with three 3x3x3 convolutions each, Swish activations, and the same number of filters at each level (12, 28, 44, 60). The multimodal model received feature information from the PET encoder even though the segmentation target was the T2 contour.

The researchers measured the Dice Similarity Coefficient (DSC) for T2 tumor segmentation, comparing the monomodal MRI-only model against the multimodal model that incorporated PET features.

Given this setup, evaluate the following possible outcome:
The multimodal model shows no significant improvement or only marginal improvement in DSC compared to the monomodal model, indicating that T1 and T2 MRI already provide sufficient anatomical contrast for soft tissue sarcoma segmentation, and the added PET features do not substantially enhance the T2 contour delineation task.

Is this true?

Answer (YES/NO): NO